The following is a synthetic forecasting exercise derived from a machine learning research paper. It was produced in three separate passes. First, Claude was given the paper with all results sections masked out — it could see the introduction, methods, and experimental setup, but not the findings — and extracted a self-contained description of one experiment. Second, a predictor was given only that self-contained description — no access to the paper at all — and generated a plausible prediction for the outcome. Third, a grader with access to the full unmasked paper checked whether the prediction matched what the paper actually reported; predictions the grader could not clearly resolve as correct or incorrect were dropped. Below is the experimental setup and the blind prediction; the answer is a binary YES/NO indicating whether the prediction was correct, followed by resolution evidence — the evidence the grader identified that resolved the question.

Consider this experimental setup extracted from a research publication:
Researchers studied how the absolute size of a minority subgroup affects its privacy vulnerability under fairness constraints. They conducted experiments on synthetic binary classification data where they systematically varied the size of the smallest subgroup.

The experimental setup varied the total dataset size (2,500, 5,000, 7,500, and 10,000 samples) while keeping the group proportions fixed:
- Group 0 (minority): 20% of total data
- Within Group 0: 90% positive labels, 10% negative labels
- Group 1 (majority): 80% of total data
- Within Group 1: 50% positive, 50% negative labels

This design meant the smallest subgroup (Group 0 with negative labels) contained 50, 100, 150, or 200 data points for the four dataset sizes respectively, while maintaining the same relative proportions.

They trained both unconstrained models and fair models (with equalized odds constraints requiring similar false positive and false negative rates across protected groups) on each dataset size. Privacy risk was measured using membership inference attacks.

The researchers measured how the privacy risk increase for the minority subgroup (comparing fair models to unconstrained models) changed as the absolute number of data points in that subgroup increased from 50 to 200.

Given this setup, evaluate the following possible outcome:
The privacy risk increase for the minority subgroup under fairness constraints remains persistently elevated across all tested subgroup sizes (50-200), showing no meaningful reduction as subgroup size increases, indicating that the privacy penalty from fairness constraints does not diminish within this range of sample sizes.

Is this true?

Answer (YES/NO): NO